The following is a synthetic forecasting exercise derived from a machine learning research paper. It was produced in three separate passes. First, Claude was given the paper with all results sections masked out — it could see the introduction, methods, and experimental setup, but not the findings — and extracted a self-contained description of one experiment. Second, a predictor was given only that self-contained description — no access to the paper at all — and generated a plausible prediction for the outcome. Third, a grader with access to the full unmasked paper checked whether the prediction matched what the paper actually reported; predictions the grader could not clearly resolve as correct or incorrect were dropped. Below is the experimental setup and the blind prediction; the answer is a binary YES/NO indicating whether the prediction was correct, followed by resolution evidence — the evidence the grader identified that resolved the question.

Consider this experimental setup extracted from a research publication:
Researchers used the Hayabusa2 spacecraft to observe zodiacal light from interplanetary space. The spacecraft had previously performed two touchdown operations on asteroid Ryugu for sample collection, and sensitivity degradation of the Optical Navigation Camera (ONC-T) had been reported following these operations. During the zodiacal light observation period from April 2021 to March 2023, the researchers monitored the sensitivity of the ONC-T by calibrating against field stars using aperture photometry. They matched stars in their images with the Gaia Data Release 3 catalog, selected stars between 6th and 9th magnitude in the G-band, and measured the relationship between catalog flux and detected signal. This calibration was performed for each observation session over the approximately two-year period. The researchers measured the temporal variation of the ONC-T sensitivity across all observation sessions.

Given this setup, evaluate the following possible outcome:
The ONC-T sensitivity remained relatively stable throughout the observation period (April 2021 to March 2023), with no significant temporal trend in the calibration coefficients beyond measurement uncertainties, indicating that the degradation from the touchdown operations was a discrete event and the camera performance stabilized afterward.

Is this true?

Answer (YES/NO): YES